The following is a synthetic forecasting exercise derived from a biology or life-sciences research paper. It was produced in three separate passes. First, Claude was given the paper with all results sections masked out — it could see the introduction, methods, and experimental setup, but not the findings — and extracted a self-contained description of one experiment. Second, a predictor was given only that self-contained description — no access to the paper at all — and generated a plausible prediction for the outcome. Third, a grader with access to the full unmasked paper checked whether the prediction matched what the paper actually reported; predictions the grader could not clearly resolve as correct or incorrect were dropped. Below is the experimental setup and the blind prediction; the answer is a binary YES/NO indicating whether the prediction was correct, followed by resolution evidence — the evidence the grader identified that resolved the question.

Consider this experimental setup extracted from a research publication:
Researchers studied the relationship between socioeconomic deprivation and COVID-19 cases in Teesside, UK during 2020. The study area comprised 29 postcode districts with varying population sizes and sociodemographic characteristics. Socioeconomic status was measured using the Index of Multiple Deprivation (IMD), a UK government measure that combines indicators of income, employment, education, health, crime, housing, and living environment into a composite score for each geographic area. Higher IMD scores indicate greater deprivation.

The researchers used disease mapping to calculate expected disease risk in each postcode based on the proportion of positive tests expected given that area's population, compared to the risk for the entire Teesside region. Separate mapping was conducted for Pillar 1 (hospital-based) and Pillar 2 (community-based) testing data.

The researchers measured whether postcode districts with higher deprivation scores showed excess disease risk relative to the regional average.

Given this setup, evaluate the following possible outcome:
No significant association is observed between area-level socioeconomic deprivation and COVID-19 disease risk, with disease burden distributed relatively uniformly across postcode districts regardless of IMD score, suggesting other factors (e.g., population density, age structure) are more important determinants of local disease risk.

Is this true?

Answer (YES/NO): NO